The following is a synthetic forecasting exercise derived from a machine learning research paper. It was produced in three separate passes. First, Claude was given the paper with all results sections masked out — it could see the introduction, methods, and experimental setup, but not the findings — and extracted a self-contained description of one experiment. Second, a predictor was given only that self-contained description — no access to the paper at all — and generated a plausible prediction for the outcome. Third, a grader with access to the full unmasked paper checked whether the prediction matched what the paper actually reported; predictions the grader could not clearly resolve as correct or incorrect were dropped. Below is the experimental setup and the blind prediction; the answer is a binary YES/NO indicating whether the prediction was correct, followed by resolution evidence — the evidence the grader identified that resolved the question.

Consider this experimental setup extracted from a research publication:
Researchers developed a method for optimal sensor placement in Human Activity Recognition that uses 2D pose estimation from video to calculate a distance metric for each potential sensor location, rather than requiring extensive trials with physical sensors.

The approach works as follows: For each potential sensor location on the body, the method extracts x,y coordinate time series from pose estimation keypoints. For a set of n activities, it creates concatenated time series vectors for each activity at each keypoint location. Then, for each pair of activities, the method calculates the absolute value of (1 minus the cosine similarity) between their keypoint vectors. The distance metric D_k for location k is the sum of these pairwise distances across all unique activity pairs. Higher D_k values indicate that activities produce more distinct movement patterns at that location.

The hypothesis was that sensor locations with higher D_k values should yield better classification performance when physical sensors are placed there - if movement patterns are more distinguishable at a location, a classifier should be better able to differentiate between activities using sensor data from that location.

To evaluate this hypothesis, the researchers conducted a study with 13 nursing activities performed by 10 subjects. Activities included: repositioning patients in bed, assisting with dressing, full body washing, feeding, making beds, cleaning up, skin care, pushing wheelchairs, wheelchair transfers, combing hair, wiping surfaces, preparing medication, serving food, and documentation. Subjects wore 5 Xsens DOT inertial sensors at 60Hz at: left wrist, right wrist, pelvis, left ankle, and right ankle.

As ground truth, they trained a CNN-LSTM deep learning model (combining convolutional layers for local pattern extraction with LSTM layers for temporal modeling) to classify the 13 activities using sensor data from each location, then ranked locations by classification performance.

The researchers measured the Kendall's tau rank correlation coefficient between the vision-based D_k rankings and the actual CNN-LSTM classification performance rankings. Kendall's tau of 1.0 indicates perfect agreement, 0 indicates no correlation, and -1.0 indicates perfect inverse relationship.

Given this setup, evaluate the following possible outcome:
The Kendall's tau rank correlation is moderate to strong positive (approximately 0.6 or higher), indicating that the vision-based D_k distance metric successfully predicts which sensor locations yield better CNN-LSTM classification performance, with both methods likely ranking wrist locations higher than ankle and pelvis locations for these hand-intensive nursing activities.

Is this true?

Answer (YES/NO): YES